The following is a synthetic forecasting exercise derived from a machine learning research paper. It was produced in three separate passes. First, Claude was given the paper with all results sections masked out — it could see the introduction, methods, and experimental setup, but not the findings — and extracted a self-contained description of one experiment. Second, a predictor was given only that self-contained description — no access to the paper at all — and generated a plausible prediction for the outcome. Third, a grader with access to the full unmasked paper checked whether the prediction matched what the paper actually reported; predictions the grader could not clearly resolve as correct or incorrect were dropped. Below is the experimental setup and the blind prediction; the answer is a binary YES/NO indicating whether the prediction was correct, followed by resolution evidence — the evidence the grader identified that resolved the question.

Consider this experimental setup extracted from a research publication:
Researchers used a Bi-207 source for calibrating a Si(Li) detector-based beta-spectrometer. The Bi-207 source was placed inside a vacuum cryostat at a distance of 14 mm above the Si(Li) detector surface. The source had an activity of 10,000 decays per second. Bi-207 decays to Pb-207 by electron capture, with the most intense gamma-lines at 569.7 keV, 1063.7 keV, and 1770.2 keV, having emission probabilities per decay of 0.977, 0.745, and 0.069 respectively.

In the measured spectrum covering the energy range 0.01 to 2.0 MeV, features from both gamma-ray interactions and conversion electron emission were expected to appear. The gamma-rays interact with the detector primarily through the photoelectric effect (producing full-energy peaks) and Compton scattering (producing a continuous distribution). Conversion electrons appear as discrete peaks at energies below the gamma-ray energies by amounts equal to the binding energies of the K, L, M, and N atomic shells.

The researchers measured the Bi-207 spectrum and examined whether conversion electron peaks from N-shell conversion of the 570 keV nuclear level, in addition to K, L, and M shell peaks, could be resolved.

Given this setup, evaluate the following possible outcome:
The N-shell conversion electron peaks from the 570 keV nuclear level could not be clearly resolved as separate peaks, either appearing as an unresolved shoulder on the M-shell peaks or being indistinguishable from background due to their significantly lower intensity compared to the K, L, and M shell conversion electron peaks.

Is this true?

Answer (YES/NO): NO